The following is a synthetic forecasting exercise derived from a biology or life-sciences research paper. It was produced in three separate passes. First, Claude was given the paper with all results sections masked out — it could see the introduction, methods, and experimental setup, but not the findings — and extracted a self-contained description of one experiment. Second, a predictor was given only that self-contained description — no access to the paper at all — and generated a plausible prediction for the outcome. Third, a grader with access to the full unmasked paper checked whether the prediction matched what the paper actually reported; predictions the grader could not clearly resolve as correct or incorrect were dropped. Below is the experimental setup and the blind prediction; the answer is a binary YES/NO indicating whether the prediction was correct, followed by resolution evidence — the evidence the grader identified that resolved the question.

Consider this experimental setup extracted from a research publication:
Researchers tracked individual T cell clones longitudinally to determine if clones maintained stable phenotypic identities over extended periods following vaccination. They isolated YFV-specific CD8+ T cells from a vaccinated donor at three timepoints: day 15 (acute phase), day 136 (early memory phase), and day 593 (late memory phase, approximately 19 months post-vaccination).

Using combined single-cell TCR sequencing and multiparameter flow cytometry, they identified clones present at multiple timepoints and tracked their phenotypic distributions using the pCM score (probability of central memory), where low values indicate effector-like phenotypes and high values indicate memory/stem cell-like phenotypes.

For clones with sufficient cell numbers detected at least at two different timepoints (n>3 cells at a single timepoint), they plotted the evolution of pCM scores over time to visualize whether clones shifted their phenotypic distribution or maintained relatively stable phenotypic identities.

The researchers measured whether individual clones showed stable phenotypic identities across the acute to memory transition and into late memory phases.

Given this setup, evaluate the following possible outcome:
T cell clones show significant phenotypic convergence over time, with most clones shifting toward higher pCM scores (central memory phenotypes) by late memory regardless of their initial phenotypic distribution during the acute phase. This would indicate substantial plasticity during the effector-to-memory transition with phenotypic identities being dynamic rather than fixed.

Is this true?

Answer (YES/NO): NO